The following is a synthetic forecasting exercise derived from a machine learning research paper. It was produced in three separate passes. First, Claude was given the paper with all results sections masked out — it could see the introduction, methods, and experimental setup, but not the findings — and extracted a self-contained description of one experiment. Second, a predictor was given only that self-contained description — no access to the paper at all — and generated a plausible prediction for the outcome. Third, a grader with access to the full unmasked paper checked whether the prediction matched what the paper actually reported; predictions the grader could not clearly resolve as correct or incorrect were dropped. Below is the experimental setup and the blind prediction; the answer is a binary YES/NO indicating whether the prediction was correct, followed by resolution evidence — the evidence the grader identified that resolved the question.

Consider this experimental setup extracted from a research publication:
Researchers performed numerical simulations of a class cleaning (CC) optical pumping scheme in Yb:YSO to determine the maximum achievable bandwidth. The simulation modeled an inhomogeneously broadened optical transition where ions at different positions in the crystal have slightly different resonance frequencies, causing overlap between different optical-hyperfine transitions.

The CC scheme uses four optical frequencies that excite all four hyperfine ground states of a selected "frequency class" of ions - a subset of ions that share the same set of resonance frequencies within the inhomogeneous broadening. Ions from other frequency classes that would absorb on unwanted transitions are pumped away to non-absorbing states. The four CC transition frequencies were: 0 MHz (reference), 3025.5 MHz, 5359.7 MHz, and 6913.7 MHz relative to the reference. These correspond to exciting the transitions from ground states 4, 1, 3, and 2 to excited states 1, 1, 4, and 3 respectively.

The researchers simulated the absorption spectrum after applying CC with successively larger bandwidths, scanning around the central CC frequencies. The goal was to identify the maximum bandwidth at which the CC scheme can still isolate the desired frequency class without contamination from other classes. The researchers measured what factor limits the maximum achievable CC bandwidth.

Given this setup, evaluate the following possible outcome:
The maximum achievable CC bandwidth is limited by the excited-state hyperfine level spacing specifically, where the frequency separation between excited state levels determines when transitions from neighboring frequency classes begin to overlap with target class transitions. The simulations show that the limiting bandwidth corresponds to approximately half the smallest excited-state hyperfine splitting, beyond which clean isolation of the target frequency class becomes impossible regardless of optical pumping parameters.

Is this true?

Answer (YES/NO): NO